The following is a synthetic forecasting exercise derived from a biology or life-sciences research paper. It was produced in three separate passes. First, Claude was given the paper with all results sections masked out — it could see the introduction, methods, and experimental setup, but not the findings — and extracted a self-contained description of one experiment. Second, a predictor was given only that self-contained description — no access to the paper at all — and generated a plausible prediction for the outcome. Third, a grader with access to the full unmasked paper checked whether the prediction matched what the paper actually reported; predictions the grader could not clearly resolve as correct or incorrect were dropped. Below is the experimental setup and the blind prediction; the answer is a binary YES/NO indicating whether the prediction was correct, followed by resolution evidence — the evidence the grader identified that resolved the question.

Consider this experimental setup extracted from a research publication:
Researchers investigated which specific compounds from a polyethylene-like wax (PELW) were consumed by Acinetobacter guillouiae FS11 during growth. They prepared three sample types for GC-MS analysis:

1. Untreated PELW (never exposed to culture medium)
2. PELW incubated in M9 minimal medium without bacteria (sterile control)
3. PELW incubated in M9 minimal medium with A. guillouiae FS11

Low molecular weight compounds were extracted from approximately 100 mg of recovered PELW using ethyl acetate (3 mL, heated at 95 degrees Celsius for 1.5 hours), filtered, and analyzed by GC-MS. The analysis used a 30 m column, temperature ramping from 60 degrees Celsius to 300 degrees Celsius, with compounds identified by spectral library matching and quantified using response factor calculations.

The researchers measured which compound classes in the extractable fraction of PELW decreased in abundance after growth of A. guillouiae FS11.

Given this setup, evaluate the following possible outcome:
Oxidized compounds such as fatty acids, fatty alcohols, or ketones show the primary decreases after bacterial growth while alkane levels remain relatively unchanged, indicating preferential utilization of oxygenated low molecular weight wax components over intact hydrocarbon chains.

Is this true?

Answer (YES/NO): NO